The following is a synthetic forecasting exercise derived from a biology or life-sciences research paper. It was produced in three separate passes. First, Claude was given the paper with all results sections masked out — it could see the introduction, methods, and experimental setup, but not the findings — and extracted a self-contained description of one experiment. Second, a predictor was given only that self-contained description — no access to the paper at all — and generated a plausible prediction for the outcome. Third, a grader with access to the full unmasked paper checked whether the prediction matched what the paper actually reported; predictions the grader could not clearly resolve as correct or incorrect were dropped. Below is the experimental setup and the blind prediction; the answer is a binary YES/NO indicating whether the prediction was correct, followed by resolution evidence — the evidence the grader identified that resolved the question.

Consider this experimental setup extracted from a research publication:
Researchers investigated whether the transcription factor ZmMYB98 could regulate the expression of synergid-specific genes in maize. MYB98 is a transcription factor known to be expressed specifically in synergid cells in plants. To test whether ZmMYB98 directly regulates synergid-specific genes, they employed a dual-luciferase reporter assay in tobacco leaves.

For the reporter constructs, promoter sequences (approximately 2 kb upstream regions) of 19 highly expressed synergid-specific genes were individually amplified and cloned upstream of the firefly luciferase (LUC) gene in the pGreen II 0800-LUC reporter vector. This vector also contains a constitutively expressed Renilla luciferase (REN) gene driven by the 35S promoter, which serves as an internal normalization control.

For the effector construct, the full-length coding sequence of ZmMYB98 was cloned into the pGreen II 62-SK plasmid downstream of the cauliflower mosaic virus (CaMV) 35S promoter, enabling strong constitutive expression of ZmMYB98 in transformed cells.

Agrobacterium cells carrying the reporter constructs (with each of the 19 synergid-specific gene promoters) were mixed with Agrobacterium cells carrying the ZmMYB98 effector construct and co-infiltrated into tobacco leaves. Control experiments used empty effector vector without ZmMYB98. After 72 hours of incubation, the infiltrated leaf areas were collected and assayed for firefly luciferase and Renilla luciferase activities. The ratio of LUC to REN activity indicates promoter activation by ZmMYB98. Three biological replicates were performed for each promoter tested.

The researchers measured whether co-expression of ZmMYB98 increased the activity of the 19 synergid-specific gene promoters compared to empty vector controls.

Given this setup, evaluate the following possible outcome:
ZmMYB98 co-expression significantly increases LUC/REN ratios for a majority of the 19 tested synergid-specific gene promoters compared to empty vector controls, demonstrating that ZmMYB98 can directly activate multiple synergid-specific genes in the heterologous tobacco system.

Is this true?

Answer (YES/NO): YES